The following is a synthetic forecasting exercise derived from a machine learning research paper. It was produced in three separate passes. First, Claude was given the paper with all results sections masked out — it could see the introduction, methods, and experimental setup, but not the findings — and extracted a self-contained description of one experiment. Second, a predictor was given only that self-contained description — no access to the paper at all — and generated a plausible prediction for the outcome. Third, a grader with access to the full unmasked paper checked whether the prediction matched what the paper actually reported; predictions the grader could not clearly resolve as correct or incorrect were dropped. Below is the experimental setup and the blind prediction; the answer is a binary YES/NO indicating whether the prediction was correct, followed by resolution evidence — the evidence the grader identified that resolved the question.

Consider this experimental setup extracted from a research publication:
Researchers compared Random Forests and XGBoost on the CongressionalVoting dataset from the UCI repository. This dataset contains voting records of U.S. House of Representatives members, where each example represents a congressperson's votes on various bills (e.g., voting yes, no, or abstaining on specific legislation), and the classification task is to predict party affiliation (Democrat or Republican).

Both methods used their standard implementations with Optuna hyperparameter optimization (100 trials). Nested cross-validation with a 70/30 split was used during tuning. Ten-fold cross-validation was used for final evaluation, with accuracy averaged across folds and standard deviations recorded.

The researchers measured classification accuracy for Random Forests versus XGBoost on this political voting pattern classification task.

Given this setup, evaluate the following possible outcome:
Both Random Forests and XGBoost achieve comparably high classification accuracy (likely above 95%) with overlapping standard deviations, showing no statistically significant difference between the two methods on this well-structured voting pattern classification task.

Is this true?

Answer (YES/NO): YES